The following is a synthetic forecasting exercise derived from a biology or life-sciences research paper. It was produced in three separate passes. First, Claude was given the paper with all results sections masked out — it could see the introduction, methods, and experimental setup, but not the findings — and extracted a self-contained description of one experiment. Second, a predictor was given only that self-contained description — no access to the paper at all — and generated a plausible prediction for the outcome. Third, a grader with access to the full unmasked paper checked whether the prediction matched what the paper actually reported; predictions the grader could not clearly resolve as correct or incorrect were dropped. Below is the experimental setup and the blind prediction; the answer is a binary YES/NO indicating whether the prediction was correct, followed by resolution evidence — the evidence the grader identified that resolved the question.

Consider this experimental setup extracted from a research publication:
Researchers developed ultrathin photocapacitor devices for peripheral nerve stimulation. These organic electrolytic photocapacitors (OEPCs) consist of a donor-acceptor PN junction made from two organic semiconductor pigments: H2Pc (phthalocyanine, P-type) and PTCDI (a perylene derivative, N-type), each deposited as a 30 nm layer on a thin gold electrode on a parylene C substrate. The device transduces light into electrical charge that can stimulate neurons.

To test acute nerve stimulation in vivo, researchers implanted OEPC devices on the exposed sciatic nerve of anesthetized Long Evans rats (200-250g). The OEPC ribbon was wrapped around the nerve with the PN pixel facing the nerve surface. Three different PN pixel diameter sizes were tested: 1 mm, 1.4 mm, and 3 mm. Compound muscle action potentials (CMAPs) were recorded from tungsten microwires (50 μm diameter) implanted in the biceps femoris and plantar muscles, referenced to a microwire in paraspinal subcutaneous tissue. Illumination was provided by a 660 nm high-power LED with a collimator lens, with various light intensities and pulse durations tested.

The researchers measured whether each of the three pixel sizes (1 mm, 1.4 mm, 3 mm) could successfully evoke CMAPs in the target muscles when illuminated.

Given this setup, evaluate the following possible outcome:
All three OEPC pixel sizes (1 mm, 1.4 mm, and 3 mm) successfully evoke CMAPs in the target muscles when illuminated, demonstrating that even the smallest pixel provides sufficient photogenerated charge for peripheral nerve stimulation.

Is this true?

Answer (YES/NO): YES